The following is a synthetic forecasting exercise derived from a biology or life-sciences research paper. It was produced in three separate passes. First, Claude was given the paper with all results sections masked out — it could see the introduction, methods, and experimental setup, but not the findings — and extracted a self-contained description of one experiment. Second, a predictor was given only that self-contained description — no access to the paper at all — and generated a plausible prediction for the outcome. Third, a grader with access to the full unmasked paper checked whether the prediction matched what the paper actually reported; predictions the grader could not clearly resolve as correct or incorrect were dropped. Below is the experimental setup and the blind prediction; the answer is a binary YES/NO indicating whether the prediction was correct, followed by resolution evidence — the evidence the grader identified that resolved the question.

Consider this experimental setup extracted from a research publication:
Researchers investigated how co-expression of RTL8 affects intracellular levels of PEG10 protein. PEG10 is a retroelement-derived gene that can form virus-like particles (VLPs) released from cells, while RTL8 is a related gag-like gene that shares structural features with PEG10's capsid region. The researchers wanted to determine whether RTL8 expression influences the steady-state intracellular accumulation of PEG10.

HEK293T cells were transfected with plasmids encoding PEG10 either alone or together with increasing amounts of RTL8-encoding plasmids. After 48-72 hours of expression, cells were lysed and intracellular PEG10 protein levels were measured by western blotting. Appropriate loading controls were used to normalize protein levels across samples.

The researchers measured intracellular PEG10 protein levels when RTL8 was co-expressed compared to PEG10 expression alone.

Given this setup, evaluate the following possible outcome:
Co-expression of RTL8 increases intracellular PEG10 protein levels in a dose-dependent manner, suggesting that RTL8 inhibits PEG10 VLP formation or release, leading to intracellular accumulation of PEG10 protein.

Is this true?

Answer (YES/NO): NO